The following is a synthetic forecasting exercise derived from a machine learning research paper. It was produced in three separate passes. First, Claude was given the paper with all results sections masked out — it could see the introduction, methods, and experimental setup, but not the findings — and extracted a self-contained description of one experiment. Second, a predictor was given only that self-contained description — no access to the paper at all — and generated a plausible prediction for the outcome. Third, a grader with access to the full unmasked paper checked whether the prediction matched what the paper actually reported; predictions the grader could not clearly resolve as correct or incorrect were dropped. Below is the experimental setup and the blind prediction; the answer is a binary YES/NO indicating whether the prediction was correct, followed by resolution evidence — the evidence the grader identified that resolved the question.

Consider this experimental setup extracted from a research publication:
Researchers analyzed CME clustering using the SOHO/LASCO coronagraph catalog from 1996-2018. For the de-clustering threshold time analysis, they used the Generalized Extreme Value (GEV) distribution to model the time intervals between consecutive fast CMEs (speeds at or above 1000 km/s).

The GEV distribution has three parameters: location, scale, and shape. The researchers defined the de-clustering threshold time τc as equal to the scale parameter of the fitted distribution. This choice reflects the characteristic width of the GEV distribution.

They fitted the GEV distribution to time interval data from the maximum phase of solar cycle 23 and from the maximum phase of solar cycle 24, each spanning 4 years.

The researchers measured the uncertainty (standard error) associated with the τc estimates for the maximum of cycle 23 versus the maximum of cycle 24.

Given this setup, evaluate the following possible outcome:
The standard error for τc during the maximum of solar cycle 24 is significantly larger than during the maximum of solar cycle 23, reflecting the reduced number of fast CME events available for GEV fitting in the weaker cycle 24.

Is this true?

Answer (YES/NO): YES